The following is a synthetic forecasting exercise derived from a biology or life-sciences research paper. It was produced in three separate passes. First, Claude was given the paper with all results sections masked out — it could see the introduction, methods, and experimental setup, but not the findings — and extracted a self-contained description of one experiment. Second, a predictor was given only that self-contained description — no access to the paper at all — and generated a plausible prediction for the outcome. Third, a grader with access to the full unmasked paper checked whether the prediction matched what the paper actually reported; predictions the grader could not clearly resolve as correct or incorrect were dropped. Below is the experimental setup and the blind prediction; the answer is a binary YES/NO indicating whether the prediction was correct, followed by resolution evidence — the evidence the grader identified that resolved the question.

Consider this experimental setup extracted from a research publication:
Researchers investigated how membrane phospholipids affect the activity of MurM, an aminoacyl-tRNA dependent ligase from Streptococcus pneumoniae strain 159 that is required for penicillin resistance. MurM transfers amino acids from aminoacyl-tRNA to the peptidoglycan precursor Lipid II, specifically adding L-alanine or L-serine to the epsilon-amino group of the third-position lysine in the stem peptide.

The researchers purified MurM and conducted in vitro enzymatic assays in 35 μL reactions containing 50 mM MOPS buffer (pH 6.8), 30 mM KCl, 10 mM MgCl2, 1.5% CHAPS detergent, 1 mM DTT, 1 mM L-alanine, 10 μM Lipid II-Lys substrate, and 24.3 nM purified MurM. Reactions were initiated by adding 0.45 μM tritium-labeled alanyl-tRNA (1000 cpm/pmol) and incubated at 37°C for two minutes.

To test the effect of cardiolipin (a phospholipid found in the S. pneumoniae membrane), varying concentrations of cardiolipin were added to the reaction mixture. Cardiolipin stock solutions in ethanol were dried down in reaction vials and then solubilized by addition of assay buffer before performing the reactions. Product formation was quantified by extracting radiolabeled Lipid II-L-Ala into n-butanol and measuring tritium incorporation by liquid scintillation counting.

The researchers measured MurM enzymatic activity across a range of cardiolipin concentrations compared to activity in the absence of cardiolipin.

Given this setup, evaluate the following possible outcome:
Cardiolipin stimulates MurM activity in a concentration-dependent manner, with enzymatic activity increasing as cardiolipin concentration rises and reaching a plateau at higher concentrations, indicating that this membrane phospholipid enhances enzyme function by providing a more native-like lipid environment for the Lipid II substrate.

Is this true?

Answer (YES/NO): NO